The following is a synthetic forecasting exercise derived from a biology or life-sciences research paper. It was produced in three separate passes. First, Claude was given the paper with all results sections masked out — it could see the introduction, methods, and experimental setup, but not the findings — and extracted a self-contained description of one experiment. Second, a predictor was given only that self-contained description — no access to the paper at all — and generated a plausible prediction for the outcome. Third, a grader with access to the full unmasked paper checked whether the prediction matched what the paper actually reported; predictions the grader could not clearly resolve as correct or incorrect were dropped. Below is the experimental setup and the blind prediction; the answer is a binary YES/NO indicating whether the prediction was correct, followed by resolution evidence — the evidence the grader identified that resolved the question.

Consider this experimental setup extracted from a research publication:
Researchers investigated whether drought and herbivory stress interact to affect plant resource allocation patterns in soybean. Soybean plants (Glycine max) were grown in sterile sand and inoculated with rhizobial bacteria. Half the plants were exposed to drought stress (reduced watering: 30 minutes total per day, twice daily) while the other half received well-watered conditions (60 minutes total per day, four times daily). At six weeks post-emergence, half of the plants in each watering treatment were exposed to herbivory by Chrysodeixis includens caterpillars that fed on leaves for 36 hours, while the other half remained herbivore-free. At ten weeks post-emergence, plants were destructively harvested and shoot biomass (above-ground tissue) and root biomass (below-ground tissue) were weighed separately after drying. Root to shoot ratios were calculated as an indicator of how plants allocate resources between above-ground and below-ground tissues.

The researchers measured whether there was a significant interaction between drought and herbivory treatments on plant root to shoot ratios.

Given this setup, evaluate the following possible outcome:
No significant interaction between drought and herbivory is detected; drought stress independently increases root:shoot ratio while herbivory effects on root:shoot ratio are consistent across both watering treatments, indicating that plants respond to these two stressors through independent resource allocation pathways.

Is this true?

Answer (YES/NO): NO